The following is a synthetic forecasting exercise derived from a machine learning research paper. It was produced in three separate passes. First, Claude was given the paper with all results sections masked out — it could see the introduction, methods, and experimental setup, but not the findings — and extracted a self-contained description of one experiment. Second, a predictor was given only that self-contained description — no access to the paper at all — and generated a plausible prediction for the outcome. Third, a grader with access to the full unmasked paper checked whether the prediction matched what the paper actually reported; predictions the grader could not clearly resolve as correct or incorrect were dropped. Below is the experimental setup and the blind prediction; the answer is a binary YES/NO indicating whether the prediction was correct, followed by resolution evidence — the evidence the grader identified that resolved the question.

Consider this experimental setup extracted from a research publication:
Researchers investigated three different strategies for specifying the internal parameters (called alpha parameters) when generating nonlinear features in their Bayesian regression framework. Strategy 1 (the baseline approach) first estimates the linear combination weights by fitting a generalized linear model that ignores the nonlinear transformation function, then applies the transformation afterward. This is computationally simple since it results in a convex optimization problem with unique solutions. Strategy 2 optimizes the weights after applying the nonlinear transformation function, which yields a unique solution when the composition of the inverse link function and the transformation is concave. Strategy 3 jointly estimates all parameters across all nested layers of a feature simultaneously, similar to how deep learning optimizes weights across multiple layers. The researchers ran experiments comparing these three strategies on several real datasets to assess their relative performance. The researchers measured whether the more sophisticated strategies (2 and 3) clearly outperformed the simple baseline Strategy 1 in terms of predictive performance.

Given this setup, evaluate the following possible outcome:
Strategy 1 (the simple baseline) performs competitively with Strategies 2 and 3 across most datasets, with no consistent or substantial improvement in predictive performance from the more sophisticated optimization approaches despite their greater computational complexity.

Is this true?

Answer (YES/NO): YES